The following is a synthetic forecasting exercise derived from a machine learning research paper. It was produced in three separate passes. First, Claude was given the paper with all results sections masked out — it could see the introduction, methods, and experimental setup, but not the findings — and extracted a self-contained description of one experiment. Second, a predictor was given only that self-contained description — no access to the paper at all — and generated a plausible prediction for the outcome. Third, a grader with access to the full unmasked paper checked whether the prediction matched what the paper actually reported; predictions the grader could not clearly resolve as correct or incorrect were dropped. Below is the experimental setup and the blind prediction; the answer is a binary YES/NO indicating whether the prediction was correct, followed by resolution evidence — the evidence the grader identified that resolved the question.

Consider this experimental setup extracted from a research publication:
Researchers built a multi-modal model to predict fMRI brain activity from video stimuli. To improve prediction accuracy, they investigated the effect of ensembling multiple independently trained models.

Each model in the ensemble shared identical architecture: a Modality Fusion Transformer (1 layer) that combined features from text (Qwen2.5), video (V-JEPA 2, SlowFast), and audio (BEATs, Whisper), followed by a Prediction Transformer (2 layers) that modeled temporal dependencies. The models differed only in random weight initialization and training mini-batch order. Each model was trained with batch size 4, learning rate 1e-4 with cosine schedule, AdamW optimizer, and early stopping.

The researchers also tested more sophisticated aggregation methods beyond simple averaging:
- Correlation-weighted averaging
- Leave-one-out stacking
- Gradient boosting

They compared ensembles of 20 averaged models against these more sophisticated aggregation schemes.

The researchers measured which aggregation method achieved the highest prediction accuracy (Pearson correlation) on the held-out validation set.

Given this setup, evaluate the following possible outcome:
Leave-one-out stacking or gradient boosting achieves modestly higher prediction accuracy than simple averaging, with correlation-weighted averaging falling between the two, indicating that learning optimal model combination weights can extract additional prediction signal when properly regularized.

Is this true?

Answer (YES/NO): NO